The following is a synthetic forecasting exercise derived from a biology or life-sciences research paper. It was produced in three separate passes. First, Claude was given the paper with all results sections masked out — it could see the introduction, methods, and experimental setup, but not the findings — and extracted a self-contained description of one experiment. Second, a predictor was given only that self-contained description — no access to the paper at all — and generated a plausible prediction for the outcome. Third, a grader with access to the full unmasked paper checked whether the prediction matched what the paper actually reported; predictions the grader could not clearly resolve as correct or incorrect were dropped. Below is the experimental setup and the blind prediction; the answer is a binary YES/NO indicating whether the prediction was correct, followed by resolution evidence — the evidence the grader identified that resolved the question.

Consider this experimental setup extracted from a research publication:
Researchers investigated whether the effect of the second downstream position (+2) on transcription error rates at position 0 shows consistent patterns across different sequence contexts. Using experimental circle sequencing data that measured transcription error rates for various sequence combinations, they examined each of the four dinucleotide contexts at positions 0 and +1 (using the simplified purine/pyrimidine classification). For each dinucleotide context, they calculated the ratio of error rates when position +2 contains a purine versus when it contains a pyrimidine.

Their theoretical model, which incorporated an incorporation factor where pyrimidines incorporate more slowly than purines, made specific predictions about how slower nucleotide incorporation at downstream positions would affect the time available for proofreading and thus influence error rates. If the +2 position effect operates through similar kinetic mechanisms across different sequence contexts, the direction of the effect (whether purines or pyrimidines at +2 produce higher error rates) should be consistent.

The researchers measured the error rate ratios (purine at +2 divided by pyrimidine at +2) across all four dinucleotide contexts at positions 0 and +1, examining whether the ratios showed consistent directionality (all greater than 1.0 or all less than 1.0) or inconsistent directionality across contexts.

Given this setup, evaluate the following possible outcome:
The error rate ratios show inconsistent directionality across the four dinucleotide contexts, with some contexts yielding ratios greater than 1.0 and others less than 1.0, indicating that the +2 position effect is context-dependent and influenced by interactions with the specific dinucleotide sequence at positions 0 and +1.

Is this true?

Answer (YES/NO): NO